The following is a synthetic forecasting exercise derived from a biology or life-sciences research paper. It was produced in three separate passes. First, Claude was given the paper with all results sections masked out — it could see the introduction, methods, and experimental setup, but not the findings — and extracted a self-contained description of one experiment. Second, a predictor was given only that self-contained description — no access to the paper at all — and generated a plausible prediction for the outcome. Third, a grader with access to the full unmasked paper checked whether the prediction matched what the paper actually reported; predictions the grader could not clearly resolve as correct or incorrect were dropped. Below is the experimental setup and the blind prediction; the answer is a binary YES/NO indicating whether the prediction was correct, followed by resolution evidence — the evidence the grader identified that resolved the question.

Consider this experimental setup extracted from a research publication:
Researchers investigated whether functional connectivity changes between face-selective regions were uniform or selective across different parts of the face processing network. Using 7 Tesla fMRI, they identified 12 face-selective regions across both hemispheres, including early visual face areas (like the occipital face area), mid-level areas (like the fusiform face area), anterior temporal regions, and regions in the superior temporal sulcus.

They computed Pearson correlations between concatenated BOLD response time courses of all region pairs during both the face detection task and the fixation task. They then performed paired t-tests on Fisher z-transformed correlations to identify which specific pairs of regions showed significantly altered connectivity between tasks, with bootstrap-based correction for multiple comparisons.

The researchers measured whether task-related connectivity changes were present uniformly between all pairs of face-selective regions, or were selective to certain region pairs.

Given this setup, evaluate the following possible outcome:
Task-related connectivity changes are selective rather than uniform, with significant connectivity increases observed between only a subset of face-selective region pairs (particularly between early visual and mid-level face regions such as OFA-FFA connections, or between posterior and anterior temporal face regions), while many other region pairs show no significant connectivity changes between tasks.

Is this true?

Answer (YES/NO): YES